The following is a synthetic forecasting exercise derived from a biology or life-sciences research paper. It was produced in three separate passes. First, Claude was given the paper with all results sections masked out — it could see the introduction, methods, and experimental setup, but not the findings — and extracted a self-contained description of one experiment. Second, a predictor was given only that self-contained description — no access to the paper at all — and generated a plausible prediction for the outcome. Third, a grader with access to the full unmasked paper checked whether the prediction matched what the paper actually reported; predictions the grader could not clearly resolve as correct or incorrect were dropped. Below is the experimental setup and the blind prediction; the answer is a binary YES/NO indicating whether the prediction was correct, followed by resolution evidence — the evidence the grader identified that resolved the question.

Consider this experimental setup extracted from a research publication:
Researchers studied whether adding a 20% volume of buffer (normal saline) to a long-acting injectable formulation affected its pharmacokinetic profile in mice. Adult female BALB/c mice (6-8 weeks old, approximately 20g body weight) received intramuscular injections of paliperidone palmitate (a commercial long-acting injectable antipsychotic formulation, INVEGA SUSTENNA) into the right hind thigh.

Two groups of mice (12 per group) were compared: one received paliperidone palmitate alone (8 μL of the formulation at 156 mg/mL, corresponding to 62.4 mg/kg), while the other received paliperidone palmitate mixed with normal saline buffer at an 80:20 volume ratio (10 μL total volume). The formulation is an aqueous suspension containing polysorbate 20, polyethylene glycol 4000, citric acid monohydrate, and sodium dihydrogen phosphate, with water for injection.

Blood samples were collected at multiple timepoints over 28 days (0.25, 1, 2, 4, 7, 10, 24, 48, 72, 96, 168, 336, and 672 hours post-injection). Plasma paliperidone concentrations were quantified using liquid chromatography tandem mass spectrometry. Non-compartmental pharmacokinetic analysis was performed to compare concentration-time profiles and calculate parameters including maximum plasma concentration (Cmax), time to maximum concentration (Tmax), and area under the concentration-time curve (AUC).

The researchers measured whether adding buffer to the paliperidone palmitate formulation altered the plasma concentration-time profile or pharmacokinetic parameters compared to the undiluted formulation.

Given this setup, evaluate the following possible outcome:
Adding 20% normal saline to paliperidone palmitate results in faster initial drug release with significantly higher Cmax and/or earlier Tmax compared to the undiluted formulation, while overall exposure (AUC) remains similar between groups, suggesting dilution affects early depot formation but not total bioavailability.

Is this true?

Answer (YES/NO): NO